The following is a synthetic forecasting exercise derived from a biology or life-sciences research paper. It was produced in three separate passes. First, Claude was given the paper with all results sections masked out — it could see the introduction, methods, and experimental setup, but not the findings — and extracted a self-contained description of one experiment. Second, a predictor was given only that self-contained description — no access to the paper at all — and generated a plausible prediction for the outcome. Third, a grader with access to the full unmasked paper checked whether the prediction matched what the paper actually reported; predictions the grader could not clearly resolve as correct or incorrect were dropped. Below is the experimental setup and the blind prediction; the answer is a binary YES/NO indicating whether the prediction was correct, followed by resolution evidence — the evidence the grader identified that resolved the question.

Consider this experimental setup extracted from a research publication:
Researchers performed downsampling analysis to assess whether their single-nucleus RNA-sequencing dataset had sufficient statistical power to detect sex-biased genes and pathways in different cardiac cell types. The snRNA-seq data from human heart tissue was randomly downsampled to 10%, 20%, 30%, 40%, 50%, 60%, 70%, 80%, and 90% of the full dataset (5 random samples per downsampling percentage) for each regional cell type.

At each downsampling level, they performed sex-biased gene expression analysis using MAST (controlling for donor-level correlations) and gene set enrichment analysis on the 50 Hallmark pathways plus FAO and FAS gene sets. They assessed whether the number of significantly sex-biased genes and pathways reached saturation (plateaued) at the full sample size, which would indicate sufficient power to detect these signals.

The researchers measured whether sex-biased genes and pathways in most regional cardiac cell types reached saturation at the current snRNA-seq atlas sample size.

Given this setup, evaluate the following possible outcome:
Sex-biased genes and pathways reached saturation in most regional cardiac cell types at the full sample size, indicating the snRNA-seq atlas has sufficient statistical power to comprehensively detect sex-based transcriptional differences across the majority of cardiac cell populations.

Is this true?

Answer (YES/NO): YES